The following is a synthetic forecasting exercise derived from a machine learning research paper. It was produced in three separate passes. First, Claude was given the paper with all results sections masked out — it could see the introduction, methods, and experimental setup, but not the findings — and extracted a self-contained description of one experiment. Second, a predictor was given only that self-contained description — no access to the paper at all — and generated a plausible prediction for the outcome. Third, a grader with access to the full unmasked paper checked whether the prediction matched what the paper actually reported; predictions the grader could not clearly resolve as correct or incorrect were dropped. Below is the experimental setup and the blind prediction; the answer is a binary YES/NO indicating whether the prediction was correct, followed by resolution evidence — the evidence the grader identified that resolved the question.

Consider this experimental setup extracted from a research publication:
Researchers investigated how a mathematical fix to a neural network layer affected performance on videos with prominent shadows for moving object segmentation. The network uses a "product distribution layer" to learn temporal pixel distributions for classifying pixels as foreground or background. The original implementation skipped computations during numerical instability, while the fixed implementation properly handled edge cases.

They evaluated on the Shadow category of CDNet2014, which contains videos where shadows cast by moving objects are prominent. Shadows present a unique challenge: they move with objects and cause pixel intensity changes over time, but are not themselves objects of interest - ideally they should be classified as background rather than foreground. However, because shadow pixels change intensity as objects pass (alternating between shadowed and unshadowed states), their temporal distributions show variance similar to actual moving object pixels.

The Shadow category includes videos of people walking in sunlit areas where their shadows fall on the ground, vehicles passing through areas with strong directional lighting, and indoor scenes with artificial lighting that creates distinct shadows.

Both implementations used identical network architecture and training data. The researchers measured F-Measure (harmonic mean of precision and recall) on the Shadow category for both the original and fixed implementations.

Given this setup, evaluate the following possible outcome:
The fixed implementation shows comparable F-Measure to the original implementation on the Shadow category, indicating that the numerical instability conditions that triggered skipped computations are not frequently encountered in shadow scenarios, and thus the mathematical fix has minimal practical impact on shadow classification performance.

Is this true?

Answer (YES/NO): NO